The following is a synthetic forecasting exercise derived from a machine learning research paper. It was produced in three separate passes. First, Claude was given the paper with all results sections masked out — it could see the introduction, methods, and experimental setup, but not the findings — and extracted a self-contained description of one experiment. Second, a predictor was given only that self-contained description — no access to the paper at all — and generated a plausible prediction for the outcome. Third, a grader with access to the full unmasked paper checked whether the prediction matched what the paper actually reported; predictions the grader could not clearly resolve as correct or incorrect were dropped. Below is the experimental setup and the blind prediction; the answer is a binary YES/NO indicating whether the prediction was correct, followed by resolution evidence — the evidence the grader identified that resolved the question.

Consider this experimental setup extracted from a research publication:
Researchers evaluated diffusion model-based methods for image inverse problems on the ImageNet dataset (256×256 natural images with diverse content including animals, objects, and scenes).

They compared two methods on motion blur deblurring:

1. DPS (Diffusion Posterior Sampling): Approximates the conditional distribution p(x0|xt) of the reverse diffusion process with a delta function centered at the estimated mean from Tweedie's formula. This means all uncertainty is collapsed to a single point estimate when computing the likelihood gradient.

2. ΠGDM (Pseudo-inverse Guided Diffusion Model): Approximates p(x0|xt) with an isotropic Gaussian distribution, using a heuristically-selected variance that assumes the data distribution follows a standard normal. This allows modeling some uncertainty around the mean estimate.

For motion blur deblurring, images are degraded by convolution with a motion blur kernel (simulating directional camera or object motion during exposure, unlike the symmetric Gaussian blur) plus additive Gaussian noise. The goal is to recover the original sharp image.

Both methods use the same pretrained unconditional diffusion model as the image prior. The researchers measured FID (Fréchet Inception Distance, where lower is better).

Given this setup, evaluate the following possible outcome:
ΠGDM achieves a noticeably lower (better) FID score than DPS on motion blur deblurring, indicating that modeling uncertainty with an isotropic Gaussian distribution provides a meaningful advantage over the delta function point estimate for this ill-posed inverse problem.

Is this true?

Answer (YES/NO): YES